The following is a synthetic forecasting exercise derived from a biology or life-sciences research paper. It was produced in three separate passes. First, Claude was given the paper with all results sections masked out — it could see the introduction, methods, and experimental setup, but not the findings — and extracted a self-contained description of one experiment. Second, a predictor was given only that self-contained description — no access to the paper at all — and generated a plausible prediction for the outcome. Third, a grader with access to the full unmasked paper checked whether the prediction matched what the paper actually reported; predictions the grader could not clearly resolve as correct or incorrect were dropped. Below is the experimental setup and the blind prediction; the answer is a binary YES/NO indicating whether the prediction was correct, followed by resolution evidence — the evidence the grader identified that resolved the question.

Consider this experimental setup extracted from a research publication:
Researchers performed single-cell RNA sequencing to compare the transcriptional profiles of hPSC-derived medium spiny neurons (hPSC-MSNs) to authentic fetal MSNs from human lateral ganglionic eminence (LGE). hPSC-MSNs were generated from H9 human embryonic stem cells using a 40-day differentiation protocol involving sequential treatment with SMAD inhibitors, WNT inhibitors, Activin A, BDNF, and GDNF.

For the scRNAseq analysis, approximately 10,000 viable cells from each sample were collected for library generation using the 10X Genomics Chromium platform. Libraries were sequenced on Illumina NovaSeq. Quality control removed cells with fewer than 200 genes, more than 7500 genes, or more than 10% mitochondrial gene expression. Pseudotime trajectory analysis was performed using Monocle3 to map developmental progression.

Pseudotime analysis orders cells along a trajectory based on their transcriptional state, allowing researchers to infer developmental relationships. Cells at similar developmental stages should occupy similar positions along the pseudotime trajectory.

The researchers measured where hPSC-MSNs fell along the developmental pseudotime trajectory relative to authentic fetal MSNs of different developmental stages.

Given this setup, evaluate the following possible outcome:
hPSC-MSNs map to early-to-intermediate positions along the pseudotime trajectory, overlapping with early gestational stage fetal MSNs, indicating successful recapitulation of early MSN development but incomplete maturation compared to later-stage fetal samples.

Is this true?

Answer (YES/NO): NO